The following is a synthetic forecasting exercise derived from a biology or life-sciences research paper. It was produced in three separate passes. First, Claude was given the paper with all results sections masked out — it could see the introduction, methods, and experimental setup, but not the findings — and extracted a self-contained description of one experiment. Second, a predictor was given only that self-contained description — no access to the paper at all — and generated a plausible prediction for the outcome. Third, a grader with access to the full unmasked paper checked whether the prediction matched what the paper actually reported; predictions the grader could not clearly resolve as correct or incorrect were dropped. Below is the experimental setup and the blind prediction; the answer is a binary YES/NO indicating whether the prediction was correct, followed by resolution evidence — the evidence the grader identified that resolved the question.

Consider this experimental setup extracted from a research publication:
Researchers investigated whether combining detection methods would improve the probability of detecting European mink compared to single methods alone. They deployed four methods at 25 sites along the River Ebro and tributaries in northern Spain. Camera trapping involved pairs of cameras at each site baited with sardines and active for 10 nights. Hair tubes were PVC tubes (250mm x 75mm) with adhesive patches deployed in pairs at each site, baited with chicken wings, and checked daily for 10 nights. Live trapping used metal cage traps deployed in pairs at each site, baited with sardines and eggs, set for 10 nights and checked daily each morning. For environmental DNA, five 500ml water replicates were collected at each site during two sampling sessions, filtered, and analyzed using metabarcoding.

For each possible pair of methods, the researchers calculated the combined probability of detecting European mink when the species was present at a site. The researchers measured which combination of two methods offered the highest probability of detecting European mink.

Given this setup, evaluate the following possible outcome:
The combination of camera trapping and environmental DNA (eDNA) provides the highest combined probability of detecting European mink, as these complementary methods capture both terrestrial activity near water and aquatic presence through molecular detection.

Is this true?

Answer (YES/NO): NO